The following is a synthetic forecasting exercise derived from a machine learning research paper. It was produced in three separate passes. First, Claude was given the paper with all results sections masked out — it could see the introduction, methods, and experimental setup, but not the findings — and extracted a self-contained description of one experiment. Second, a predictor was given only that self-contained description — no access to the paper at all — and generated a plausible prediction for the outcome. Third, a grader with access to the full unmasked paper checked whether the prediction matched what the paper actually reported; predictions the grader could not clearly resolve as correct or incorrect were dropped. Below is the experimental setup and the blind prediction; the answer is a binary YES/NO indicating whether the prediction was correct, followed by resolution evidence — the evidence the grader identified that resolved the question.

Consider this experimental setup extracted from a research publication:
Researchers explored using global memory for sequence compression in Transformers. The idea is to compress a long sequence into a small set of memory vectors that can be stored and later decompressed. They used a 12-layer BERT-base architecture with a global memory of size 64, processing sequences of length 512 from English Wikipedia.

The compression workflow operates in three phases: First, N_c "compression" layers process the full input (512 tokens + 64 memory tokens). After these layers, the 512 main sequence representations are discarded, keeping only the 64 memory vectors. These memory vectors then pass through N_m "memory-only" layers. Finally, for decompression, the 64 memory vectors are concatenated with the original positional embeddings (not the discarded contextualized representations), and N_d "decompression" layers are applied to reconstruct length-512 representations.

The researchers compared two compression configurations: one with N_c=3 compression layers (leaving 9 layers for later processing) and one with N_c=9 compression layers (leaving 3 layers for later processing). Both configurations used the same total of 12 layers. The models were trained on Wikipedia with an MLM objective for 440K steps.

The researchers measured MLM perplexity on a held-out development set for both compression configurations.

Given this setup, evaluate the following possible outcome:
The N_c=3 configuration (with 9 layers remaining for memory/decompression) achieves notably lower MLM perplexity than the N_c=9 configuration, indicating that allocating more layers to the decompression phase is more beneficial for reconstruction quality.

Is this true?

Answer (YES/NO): NO